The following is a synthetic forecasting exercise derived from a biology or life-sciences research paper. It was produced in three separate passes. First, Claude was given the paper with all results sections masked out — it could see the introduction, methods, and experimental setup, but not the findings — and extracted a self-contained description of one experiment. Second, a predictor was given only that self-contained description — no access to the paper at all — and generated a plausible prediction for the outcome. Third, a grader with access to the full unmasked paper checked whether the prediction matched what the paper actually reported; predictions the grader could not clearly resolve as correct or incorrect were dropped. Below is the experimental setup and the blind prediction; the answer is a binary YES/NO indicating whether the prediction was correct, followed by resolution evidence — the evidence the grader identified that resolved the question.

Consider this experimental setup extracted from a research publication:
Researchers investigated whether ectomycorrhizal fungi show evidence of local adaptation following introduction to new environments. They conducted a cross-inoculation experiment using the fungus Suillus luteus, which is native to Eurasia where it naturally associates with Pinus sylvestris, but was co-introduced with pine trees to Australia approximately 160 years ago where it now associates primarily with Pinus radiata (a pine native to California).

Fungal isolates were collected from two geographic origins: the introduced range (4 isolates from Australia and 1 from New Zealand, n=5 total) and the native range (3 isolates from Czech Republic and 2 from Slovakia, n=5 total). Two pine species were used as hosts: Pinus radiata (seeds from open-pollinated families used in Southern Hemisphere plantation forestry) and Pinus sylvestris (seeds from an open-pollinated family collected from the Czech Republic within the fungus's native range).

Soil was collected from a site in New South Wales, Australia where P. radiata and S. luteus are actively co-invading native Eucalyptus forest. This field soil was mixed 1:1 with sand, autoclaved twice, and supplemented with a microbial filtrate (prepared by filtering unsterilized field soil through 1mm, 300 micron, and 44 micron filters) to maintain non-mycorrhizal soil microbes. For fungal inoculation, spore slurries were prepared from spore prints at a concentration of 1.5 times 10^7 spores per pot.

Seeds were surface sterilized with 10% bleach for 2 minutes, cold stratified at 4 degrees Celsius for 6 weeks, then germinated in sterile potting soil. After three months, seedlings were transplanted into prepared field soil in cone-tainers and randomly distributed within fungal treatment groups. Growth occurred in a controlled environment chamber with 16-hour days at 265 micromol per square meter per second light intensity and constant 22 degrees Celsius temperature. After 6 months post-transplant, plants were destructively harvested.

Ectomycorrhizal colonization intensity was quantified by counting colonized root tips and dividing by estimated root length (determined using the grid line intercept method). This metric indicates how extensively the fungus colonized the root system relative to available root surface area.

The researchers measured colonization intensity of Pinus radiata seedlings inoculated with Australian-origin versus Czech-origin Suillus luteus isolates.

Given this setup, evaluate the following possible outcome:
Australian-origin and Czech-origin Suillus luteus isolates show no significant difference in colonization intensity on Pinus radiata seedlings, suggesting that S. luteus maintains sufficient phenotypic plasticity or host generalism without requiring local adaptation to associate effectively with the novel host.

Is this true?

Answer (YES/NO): YES